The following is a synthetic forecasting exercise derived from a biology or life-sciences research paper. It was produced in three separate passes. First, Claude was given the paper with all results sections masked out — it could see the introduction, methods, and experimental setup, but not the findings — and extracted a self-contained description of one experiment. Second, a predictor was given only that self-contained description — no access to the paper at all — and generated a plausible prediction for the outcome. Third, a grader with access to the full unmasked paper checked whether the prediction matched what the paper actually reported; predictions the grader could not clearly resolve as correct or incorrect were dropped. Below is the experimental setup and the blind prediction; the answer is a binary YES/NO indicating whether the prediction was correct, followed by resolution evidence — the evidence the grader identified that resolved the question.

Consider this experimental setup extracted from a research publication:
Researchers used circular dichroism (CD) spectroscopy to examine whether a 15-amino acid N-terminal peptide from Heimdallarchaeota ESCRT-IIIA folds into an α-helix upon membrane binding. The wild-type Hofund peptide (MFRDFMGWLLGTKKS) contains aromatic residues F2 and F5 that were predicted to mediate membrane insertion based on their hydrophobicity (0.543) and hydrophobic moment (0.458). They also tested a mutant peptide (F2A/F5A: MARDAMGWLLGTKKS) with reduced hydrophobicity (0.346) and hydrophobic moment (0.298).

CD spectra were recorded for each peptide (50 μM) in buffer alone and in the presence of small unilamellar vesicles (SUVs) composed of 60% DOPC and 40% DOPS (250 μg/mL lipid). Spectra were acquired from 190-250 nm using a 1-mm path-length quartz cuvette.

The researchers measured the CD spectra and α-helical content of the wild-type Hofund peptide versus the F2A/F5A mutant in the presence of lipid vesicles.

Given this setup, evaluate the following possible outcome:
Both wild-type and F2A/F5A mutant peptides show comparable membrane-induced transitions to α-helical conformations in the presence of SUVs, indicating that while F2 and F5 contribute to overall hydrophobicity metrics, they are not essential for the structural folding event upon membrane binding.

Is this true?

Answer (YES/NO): NO